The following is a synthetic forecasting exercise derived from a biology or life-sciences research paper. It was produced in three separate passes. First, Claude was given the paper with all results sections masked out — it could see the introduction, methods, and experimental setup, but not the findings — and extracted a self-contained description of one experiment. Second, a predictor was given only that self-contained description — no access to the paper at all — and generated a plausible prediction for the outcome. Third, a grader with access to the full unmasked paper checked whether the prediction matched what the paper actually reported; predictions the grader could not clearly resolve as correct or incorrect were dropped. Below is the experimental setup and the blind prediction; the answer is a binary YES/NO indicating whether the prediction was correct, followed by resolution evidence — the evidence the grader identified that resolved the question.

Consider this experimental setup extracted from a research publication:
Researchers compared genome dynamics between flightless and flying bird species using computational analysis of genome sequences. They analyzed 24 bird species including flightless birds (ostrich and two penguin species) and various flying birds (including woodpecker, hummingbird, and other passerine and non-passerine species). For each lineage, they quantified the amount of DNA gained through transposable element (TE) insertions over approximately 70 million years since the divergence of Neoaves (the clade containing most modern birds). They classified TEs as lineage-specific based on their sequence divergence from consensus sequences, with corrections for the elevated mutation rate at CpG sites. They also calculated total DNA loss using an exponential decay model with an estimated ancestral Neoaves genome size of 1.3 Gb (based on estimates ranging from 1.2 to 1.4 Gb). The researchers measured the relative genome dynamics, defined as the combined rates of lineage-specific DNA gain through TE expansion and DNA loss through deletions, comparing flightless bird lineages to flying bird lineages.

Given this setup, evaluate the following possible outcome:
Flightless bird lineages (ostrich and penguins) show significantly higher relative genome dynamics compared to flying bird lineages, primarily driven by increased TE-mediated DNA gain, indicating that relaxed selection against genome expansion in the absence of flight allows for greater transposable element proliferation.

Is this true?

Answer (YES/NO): NO